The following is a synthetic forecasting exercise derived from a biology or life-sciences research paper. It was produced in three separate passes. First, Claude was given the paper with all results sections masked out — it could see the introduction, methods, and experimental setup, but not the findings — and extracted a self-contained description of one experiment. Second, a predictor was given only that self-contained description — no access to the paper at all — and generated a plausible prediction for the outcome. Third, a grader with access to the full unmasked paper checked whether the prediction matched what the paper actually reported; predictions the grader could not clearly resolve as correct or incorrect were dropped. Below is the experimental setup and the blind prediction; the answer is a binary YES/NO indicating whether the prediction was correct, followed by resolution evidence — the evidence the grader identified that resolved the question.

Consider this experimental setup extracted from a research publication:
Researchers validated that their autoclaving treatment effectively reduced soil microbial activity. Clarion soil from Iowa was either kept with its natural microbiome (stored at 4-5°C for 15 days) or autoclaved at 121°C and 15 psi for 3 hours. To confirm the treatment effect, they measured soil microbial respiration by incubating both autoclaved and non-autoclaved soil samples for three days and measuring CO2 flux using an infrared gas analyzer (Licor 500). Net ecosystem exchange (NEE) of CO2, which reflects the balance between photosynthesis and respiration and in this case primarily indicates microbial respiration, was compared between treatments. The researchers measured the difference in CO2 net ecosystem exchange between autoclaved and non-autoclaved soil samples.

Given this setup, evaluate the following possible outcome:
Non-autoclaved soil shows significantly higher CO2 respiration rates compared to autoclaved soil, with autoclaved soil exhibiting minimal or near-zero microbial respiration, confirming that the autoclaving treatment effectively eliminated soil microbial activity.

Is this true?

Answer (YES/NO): NO